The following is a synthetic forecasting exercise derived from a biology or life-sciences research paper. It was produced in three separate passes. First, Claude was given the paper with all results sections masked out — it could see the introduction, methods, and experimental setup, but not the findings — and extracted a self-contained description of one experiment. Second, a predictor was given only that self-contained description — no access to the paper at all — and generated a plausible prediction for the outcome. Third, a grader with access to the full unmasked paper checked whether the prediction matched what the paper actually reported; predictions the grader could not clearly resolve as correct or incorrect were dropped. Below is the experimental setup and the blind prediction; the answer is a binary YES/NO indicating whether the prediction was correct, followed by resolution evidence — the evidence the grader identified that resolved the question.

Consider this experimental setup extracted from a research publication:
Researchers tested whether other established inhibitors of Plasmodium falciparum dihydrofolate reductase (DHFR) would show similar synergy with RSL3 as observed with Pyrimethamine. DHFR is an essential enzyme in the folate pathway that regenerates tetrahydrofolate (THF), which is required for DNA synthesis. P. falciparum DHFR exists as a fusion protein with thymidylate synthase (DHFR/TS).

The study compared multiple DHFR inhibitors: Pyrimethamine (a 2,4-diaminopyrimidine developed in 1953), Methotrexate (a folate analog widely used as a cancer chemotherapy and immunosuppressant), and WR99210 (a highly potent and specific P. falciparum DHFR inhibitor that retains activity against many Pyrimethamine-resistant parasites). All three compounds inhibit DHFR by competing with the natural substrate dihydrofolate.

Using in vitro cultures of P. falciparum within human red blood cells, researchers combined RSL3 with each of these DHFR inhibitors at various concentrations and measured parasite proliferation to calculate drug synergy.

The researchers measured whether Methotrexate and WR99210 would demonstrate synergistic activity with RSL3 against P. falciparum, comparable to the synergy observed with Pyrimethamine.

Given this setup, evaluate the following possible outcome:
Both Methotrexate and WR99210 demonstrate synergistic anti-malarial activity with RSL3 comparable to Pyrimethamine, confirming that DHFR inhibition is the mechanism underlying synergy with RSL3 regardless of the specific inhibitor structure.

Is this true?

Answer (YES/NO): NO